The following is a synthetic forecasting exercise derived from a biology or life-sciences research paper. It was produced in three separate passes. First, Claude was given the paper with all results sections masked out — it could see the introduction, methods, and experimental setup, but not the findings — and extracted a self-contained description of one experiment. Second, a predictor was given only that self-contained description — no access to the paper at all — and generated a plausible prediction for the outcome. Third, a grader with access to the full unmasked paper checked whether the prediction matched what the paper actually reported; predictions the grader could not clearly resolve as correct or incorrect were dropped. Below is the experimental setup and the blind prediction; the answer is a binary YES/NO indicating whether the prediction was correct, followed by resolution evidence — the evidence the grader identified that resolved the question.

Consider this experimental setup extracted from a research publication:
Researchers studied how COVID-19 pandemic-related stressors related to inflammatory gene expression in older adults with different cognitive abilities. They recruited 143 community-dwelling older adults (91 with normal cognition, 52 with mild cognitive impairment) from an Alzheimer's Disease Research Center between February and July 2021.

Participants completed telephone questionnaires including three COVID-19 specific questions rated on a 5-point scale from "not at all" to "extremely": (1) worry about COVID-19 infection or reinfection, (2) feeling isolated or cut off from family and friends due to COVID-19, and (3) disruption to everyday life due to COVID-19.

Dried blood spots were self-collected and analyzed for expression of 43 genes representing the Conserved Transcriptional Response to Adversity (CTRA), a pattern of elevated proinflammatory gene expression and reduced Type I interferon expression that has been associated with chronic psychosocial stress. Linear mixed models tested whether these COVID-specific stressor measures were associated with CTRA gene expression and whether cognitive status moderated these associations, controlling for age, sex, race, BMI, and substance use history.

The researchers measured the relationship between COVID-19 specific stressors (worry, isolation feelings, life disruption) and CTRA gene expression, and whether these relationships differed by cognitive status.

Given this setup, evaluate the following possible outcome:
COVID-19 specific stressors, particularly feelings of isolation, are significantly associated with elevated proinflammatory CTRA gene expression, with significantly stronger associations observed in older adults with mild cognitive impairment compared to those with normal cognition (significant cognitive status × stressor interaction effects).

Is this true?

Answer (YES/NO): NO